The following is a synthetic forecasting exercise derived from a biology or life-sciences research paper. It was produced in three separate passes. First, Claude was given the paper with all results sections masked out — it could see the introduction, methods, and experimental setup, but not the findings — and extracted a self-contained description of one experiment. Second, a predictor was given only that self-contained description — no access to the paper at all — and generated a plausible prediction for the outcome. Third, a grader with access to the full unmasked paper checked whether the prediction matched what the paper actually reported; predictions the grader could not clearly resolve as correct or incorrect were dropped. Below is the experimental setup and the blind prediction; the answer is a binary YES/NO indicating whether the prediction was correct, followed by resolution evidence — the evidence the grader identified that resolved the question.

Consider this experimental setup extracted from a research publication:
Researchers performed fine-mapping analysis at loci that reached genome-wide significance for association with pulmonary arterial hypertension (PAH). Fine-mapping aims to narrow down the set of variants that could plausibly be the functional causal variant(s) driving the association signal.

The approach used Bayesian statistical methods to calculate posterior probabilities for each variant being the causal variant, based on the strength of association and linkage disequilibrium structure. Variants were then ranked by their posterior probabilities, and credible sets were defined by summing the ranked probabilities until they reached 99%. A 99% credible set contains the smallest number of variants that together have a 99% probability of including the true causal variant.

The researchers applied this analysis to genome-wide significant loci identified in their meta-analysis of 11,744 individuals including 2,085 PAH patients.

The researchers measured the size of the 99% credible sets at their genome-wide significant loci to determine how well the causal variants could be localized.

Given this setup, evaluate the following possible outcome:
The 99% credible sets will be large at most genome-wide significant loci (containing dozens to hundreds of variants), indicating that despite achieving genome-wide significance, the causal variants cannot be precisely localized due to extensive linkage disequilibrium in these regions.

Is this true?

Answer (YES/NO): NO